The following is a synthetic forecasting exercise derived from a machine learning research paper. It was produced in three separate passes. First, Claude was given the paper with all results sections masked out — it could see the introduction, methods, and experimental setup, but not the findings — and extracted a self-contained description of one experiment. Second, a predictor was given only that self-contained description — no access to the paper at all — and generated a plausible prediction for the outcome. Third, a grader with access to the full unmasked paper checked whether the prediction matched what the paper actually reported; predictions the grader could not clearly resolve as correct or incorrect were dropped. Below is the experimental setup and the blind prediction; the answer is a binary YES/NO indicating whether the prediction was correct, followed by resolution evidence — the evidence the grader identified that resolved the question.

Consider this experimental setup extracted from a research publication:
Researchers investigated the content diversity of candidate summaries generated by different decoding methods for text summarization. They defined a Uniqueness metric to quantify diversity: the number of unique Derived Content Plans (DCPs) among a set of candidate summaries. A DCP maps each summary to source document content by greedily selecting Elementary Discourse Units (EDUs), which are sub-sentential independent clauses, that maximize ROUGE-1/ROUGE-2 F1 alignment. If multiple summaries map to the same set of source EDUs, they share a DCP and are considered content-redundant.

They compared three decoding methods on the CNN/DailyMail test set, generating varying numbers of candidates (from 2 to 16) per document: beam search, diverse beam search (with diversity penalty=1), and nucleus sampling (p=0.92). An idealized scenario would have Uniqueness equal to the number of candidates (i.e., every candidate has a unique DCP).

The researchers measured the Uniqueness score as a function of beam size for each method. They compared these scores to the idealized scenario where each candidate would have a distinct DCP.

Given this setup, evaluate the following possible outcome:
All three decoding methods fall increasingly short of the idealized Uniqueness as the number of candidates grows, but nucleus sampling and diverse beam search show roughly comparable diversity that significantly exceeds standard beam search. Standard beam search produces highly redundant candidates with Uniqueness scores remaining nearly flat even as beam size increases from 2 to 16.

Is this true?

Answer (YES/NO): NO